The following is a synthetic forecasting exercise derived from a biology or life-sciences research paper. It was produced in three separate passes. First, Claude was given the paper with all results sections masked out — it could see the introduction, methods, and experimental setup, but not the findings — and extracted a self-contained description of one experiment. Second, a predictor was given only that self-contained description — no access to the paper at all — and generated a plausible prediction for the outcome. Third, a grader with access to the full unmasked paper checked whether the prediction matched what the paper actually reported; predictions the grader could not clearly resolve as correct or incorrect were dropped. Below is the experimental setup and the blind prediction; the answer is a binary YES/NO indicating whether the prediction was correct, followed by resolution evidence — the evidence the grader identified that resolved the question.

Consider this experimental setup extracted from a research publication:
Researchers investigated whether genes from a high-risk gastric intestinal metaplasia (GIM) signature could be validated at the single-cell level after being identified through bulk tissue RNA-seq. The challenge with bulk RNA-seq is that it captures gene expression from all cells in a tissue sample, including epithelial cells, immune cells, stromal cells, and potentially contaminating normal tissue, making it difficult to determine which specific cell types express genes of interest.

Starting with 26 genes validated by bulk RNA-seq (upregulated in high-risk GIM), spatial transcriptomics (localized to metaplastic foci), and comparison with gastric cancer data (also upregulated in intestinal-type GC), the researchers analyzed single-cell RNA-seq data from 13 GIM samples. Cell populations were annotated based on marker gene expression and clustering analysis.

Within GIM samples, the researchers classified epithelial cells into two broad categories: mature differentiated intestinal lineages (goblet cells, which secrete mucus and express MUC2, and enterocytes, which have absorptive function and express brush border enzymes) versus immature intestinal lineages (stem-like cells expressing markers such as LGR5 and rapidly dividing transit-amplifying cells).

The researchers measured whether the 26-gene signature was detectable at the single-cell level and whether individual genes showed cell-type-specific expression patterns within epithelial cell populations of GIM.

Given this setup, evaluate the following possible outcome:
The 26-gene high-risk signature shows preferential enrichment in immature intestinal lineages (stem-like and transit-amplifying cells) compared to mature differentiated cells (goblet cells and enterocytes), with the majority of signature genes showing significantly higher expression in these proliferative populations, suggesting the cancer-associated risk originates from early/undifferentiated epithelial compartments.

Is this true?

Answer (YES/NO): NO